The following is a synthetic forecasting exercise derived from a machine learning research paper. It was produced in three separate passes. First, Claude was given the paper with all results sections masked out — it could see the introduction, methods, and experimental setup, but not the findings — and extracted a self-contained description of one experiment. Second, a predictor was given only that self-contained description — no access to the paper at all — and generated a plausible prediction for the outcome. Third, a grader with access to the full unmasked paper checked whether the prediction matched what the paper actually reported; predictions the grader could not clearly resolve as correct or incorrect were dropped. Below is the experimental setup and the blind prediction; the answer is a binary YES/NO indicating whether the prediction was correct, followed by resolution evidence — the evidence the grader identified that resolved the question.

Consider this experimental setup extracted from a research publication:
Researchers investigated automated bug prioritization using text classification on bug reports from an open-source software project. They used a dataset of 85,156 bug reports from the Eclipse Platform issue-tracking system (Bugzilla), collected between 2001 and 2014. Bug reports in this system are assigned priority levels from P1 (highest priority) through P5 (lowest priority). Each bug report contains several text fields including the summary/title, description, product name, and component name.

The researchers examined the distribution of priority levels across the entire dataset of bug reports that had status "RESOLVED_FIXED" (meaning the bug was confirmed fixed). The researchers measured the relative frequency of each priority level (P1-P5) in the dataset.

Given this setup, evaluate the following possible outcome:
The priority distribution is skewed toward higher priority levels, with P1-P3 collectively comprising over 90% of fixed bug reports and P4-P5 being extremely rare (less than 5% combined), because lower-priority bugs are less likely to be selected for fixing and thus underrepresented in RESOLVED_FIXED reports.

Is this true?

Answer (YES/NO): NO